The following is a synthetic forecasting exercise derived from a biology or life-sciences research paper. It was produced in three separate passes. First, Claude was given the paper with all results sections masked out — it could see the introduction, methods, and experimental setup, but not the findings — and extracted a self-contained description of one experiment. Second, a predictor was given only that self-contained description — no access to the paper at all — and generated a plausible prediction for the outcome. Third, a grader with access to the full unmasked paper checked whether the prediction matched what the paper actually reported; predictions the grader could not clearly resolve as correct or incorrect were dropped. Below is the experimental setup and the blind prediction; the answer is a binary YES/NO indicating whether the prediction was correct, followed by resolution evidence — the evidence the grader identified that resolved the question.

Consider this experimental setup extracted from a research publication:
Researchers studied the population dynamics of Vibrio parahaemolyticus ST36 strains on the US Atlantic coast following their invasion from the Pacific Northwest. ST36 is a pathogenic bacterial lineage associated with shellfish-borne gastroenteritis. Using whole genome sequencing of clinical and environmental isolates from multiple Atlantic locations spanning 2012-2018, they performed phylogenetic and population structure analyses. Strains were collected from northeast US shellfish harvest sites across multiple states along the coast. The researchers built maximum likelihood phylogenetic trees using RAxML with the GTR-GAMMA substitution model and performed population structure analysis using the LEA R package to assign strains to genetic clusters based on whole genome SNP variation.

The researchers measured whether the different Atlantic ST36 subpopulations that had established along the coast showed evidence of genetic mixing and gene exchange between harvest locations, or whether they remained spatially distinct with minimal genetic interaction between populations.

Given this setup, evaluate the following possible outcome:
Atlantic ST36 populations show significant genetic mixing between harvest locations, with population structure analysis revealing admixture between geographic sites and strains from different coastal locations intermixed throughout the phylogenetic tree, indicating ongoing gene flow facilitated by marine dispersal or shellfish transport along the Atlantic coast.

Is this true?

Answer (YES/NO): NO